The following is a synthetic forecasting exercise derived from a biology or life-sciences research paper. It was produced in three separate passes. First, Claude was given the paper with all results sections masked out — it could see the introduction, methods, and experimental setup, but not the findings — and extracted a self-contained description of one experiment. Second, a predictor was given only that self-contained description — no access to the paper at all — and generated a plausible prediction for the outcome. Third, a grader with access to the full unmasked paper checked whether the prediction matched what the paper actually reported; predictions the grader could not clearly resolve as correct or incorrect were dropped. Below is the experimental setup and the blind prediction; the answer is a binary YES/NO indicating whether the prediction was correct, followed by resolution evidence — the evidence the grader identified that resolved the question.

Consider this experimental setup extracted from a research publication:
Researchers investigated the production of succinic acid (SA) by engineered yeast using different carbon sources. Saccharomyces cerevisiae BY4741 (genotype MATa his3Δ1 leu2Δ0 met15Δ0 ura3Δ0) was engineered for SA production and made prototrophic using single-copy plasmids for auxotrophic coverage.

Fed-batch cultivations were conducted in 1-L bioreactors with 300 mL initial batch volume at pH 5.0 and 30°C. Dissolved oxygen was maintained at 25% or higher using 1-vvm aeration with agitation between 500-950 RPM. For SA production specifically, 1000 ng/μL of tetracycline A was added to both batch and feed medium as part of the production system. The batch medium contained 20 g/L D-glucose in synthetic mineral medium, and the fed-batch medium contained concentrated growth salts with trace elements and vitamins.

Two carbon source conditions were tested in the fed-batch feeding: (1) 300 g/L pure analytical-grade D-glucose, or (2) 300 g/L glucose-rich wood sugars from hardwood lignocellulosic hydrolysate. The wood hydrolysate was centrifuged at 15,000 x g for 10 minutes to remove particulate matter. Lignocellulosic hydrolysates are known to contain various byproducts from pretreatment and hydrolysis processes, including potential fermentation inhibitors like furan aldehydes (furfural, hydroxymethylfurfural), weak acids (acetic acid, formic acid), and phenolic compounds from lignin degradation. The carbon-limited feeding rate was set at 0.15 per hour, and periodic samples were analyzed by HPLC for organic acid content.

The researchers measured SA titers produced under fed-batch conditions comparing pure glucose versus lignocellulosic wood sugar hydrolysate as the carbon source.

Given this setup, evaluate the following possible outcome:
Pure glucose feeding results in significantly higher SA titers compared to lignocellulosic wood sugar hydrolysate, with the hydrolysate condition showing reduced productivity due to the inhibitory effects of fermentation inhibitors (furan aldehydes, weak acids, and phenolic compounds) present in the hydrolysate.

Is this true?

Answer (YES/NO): NO